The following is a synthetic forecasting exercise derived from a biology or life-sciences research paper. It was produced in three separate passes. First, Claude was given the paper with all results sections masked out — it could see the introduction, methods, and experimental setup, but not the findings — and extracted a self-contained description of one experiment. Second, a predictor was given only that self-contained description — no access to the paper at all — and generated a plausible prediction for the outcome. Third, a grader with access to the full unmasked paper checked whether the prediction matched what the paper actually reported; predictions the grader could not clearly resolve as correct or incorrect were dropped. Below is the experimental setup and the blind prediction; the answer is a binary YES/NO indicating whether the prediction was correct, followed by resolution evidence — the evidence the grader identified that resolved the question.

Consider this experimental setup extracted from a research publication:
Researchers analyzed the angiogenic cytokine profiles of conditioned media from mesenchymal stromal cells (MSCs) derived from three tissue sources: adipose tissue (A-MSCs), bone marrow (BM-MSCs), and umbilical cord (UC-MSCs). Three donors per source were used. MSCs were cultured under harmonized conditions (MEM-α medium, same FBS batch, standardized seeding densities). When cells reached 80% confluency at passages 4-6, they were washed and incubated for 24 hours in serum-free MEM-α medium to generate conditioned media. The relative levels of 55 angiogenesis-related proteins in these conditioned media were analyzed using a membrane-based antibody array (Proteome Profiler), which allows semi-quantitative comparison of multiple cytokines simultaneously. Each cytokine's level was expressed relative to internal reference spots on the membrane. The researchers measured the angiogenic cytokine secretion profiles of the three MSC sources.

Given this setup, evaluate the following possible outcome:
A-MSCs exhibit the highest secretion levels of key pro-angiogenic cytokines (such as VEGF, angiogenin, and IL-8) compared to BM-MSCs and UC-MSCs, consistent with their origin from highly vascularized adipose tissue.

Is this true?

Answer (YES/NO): NO